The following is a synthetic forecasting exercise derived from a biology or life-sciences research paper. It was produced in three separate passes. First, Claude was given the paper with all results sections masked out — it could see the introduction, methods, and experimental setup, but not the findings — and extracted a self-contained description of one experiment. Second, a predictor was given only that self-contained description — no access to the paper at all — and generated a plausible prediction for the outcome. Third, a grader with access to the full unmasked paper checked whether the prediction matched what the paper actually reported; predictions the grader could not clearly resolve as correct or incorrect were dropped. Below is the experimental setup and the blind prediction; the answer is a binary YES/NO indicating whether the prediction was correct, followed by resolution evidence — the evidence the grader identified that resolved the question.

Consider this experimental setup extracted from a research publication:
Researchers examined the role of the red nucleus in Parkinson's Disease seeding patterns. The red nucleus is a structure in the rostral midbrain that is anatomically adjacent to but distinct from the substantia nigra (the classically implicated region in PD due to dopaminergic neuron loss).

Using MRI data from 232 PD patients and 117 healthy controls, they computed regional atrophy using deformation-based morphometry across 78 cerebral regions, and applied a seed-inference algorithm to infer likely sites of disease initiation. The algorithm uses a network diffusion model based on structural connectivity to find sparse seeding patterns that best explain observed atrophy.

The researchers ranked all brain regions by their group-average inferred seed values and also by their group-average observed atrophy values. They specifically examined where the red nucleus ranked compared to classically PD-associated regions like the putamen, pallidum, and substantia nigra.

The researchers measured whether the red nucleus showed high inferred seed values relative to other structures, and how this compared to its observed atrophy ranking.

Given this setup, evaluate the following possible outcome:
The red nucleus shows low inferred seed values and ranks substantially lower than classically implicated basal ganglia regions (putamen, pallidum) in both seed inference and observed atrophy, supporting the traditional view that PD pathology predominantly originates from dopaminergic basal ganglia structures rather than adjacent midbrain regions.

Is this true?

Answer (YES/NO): NO